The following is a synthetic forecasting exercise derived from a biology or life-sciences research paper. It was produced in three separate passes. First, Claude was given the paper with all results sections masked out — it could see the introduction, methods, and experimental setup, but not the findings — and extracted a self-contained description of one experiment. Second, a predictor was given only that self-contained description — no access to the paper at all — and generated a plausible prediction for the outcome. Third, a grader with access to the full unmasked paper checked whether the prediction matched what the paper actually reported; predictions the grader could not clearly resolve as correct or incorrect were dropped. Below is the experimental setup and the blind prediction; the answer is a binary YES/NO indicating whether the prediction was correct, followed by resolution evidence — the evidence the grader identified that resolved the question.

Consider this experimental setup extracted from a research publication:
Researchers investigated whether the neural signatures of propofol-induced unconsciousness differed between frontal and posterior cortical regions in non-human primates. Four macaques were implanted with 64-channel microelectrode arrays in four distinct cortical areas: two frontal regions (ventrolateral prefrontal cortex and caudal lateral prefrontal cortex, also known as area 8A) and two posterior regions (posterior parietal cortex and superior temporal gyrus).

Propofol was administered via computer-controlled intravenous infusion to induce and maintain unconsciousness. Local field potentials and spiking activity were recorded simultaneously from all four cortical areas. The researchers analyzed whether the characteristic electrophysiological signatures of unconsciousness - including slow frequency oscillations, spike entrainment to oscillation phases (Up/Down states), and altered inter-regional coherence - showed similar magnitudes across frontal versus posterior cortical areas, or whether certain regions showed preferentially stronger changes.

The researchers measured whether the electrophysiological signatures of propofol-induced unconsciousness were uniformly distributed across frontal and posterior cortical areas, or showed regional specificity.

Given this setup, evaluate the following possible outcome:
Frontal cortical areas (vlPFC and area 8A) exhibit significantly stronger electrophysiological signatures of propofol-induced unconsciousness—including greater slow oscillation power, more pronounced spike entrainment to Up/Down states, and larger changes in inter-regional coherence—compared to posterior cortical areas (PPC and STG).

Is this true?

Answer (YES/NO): NO